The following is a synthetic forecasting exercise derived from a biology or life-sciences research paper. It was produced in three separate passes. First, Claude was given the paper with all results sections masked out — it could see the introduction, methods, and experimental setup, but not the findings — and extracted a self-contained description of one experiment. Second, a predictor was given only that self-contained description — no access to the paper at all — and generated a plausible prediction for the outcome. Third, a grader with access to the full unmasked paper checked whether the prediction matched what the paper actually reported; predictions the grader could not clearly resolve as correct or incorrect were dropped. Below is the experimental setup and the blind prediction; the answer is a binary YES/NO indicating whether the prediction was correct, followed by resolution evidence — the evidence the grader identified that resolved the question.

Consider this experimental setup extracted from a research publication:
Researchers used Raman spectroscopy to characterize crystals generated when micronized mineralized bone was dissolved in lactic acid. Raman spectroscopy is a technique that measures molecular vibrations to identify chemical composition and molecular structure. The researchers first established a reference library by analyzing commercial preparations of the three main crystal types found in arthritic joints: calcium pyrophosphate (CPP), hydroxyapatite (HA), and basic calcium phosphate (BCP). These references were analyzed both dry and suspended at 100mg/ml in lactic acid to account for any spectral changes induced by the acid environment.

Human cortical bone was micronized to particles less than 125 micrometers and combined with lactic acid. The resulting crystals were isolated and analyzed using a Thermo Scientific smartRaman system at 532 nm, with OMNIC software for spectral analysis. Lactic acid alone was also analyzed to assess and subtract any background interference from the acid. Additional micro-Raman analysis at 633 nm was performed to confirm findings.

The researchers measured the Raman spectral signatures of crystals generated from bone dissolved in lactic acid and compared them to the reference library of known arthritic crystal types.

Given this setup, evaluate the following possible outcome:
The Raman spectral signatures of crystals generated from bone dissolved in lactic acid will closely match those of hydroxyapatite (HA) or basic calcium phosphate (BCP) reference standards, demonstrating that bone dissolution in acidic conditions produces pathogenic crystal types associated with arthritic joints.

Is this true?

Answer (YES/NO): NO